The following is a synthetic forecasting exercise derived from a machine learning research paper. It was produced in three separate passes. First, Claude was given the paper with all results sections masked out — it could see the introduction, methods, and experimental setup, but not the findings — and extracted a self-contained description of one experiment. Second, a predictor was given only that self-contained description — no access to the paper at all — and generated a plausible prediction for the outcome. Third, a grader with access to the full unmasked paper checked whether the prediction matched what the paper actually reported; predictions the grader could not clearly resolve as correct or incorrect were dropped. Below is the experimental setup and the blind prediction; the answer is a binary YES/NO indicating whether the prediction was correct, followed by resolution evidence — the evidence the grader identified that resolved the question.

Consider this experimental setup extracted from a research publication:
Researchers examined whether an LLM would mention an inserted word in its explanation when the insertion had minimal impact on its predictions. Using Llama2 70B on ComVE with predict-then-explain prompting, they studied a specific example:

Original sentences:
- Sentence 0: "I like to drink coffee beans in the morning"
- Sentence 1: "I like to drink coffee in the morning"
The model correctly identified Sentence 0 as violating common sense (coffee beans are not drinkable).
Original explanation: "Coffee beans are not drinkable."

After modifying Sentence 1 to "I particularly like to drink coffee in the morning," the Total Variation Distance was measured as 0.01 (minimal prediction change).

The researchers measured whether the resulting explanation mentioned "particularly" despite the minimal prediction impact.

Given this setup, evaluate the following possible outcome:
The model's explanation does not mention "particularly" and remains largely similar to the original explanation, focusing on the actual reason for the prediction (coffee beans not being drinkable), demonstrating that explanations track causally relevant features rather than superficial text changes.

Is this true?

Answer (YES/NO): YES